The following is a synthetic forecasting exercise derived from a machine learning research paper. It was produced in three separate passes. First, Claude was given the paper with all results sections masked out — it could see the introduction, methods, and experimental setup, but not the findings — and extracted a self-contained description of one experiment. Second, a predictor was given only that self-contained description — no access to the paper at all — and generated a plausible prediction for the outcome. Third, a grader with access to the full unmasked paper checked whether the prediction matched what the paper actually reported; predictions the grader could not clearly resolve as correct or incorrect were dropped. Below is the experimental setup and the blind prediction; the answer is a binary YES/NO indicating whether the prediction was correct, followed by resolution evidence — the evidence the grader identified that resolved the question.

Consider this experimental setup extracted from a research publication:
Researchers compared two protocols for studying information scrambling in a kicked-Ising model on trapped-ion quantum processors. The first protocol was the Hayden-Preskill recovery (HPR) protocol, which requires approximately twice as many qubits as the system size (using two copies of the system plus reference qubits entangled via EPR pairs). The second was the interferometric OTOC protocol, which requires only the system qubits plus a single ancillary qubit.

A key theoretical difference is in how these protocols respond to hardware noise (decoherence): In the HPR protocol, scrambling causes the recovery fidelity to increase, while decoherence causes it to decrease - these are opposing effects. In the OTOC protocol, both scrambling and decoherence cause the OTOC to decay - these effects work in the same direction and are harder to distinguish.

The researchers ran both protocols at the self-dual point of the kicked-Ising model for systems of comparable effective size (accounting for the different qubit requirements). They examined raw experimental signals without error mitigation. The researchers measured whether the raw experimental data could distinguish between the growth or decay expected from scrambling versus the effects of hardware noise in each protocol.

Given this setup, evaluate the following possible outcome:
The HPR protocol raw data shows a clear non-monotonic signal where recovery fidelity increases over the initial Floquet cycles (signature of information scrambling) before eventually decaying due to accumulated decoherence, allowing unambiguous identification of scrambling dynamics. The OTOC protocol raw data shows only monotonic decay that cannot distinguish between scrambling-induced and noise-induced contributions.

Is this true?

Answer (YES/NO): NO